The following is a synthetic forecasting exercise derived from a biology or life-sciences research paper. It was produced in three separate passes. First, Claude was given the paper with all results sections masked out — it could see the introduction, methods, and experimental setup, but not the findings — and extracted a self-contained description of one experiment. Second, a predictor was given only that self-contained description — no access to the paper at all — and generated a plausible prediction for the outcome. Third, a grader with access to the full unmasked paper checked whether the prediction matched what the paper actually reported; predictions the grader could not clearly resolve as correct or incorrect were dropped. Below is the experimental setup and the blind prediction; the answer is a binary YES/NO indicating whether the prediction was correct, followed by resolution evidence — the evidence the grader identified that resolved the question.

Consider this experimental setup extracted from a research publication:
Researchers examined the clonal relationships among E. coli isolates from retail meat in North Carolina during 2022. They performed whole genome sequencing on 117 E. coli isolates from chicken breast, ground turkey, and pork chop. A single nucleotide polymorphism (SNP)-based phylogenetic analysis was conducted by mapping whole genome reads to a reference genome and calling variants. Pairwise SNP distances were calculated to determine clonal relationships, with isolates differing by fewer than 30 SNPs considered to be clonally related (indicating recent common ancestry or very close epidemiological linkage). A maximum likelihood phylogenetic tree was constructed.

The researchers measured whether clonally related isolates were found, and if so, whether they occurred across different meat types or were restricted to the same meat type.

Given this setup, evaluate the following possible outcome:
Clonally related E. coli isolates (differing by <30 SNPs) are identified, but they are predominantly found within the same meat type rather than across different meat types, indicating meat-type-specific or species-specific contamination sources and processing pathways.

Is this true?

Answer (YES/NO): YES